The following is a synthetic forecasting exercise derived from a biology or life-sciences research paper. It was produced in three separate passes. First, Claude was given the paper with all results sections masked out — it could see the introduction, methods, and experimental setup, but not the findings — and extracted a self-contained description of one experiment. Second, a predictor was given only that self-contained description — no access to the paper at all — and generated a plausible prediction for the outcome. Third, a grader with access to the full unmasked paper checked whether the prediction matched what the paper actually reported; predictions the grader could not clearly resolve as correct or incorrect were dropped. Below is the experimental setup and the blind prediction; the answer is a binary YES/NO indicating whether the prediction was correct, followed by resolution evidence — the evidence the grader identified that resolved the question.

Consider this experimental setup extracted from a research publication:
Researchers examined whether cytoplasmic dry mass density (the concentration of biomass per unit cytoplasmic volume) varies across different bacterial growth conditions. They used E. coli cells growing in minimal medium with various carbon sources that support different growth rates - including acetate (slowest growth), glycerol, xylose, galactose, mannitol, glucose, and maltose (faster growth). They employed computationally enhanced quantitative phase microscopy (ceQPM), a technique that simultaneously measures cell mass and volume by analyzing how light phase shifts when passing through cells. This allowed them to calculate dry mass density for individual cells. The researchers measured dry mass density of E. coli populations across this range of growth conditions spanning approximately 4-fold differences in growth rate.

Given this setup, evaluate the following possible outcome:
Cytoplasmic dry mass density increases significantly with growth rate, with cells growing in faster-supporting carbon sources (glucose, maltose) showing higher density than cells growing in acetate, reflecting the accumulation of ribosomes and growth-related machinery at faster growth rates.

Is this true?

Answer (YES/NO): NO